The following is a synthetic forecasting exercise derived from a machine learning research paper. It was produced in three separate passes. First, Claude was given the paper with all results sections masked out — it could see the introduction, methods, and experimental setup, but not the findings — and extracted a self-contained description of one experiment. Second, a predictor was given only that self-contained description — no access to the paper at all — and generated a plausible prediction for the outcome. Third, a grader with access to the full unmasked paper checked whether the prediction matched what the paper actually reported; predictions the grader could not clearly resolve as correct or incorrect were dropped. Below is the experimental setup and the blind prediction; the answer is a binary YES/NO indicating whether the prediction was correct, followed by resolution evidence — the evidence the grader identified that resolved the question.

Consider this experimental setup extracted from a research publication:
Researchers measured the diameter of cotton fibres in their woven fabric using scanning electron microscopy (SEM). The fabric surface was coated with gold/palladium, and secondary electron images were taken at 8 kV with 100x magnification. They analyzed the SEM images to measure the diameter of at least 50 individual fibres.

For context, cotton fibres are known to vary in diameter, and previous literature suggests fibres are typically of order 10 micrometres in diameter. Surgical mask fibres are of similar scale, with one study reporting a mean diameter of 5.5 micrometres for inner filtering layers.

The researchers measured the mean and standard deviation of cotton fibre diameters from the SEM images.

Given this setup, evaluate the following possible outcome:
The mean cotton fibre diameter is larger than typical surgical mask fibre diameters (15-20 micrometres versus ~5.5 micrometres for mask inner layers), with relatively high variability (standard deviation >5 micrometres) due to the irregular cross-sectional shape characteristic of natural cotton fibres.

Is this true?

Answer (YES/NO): NO